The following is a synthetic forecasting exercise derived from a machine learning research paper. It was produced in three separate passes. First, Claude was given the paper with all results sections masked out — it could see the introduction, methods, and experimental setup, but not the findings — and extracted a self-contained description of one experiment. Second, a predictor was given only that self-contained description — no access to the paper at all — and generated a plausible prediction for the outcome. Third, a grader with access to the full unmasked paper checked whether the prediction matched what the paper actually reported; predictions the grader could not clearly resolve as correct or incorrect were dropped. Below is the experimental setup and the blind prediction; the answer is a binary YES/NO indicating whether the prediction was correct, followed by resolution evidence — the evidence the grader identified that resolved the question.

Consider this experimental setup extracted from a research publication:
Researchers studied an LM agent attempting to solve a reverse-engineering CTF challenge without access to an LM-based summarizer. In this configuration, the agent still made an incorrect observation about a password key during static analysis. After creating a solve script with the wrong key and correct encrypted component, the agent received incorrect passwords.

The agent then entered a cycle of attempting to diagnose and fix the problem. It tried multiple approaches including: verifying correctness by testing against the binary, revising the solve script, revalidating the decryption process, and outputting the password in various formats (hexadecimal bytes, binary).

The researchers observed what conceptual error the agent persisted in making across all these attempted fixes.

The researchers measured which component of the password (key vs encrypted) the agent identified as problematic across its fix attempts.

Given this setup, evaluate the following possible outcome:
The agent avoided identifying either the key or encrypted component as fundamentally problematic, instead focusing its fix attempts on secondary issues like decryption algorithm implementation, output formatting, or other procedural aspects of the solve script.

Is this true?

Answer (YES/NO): YES